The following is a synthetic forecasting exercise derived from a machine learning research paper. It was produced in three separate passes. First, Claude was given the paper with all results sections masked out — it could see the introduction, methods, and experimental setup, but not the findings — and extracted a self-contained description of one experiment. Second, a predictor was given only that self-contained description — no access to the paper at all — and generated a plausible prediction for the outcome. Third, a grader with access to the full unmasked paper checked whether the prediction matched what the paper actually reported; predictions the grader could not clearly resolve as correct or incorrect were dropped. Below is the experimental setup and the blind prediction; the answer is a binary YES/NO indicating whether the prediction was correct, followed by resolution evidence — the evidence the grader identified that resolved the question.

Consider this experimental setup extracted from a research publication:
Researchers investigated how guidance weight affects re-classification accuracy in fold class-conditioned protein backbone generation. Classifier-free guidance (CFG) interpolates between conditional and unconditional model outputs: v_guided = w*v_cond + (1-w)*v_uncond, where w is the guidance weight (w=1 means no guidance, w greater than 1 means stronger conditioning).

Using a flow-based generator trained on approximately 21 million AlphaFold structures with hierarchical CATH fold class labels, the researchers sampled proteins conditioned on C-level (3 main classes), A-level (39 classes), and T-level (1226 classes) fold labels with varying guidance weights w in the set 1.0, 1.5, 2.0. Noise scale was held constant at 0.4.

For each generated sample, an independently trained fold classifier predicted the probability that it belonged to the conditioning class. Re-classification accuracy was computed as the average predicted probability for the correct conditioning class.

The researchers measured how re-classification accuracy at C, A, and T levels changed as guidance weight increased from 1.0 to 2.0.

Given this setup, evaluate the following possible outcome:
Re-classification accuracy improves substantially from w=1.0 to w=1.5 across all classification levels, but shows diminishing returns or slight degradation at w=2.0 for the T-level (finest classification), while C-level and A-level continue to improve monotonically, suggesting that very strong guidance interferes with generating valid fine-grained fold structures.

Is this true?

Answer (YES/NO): NO